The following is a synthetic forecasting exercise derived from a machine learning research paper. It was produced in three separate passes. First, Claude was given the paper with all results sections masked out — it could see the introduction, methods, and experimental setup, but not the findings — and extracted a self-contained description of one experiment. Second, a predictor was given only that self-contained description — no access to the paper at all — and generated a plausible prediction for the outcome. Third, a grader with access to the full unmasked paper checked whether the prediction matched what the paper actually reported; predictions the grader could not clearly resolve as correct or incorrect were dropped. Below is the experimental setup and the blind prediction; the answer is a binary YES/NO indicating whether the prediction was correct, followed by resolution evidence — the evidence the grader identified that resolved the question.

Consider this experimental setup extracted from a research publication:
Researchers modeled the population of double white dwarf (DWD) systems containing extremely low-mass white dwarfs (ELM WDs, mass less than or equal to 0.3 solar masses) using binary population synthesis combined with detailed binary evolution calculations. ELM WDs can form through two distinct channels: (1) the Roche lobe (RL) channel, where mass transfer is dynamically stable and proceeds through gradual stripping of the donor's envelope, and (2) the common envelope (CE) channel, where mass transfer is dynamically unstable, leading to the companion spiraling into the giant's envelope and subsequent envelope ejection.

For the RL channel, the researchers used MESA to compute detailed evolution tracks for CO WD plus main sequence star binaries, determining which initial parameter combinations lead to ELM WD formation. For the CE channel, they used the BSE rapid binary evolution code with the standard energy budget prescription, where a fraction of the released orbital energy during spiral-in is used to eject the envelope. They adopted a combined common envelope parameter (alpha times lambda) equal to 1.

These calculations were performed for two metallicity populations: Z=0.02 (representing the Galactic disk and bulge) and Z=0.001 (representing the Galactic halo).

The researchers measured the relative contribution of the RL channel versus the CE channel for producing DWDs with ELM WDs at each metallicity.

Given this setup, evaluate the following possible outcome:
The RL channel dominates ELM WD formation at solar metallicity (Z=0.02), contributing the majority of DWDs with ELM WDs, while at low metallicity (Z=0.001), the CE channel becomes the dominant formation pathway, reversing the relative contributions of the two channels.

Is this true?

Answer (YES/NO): NO